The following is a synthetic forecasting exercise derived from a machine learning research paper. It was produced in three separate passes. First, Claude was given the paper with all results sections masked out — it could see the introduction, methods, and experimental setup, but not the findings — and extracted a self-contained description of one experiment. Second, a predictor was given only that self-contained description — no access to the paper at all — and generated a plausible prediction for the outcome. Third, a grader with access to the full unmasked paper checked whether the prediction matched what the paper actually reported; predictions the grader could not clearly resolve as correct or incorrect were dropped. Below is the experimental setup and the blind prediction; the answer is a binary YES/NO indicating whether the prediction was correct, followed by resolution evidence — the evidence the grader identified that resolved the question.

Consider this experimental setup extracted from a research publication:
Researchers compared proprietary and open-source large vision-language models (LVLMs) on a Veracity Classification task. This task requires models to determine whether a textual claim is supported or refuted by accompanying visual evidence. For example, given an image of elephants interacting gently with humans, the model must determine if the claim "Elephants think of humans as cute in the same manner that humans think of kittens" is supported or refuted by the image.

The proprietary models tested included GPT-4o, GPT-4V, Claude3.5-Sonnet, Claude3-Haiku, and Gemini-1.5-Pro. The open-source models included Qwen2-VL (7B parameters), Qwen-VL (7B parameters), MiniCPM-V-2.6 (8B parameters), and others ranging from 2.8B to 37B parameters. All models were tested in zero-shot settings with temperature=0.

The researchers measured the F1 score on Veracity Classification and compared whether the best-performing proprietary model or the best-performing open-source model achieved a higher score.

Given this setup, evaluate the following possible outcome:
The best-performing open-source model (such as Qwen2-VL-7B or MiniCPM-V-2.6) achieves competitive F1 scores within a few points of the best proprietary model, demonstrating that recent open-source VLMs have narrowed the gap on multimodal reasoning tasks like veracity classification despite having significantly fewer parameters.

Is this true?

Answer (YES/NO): NO